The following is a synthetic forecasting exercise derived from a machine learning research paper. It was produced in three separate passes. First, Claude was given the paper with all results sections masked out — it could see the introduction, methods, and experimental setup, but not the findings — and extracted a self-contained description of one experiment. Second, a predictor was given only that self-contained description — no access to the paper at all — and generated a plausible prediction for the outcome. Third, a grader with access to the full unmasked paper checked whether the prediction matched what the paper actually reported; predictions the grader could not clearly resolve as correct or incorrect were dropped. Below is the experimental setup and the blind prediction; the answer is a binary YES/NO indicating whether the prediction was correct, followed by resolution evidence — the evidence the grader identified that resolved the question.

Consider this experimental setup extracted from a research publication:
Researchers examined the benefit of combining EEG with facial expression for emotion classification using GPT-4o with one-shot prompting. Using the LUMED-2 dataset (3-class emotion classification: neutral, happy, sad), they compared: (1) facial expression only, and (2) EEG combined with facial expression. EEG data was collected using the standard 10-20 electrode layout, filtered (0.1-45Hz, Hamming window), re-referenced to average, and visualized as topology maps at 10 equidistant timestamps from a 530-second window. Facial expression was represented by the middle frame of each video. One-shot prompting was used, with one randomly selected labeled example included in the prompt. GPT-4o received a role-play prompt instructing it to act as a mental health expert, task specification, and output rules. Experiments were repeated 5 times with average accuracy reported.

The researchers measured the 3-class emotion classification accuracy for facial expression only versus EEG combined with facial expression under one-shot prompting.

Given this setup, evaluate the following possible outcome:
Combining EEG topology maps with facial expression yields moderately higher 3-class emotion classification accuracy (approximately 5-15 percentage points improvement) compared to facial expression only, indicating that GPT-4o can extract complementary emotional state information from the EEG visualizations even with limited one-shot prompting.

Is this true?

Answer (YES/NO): YES